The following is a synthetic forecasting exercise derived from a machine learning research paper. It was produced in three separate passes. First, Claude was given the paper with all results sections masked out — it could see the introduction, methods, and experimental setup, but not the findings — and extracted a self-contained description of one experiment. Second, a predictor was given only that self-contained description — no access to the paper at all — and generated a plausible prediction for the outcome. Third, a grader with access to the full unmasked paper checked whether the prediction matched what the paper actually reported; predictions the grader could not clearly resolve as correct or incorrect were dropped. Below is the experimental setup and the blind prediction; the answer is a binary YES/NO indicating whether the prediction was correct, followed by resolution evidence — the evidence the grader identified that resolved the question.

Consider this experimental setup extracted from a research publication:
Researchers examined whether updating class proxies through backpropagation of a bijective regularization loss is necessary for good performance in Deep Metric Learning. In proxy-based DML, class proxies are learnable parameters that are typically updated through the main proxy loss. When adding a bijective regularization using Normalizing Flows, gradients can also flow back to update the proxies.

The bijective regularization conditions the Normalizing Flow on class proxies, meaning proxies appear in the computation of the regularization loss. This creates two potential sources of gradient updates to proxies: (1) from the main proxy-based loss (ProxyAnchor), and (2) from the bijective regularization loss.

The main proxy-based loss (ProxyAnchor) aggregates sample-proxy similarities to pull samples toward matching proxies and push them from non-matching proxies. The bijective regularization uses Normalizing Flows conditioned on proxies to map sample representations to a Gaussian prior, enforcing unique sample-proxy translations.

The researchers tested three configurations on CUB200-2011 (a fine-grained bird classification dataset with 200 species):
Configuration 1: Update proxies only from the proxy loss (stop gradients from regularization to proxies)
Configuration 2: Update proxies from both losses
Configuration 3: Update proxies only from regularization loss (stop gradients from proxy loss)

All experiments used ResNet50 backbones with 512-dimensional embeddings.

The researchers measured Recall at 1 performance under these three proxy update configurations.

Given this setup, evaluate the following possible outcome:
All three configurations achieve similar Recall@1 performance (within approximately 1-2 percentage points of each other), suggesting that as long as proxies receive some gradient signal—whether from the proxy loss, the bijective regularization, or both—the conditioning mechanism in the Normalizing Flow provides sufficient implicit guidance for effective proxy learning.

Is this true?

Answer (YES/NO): NO